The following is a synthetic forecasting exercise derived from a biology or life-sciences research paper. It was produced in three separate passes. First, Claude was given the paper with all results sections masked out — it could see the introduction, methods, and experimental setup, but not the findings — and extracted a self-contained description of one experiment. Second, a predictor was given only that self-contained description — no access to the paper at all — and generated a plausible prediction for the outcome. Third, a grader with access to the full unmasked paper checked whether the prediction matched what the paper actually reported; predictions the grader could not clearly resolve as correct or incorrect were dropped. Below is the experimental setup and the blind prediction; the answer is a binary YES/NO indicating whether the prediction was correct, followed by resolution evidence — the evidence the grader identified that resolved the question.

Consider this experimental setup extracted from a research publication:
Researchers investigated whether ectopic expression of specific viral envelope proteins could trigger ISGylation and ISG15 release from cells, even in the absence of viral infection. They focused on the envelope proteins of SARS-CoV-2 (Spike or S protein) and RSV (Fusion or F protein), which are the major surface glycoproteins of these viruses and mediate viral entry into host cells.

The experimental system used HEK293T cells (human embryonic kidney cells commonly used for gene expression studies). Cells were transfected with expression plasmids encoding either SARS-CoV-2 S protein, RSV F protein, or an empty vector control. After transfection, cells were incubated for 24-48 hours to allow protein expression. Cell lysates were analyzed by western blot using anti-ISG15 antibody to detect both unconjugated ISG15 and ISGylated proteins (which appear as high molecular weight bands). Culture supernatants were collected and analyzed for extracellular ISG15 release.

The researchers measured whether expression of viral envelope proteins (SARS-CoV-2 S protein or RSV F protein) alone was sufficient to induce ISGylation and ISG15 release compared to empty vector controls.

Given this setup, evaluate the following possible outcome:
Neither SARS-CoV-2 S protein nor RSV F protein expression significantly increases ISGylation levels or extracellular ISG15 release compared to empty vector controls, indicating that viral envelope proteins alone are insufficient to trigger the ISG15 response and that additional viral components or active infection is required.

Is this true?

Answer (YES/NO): NO